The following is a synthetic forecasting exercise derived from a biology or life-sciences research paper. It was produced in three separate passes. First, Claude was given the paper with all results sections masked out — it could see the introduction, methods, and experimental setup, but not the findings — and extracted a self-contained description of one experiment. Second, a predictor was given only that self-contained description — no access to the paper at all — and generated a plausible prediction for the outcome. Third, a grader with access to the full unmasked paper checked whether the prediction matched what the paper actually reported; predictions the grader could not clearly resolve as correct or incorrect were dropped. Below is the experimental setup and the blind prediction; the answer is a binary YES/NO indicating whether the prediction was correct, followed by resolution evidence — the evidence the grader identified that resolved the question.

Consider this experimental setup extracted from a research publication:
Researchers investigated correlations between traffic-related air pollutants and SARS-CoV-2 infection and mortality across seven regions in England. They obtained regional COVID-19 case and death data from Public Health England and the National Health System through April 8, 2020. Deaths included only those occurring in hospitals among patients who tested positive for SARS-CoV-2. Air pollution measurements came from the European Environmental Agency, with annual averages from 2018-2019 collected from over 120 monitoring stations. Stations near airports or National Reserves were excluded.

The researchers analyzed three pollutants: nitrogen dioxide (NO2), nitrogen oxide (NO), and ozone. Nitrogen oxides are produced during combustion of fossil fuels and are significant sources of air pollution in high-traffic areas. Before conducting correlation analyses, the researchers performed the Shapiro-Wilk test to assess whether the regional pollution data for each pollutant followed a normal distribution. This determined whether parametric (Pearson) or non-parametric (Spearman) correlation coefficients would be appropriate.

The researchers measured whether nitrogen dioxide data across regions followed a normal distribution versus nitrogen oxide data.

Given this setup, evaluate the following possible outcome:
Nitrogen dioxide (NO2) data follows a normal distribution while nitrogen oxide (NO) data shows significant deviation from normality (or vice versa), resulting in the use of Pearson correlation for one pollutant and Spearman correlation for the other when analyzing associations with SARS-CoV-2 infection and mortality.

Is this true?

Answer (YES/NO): YES